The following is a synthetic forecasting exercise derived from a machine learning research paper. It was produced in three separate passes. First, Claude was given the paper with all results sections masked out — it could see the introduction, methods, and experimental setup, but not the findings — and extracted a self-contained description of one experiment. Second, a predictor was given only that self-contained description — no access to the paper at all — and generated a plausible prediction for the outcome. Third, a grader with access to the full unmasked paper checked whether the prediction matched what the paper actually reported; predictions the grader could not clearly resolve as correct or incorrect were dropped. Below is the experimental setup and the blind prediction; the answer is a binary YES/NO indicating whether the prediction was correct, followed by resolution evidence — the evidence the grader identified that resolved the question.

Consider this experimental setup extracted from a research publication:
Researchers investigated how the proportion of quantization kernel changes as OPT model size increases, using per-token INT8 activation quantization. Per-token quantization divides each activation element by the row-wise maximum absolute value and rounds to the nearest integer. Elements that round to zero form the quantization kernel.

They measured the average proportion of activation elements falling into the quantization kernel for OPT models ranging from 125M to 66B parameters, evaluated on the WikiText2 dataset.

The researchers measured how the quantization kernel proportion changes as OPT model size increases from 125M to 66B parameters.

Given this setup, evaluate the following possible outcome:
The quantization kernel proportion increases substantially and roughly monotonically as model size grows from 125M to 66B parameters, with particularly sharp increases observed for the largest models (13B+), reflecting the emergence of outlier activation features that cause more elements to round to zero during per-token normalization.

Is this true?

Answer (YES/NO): NO